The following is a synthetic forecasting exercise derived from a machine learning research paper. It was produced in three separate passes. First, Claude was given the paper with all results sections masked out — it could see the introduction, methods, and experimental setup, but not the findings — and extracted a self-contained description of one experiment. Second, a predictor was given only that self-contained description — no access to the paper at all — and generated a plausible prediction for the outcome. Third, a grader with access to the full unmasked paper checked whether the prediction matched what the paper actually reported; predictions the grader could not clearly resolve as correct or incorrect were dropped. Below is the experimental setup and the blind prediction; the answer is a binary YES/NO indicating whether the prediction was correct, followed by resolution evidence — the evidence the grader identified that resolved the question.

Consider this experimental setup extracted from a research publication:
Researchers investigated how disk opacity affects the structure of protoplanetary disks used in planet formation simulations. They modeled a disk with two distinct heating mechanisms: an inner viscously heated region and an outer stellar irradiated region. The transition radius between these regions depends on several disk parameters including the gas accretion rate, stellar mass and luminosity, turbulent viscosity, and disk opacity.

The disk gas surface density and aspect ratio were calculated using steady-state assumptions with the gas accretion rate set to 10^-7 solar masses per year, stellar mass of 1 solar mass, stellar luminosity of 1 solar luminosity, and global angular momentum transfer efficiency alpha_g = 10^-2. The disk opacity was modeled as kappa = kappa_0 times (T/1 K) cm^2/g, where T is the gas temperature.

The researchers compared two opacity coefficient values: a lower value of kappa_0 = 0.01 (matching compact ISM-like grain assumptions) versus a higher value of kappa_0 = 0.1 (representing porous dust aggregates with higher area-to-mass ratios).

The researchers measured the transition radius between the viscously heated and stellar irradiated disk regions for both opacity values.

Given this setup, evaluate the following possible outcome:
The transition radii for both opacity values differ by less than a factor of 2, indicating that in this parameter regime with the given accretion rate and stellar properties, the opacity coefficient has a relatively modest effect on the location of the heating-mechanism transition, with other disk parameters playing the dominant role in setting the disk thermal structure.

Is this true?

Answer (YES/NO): NO